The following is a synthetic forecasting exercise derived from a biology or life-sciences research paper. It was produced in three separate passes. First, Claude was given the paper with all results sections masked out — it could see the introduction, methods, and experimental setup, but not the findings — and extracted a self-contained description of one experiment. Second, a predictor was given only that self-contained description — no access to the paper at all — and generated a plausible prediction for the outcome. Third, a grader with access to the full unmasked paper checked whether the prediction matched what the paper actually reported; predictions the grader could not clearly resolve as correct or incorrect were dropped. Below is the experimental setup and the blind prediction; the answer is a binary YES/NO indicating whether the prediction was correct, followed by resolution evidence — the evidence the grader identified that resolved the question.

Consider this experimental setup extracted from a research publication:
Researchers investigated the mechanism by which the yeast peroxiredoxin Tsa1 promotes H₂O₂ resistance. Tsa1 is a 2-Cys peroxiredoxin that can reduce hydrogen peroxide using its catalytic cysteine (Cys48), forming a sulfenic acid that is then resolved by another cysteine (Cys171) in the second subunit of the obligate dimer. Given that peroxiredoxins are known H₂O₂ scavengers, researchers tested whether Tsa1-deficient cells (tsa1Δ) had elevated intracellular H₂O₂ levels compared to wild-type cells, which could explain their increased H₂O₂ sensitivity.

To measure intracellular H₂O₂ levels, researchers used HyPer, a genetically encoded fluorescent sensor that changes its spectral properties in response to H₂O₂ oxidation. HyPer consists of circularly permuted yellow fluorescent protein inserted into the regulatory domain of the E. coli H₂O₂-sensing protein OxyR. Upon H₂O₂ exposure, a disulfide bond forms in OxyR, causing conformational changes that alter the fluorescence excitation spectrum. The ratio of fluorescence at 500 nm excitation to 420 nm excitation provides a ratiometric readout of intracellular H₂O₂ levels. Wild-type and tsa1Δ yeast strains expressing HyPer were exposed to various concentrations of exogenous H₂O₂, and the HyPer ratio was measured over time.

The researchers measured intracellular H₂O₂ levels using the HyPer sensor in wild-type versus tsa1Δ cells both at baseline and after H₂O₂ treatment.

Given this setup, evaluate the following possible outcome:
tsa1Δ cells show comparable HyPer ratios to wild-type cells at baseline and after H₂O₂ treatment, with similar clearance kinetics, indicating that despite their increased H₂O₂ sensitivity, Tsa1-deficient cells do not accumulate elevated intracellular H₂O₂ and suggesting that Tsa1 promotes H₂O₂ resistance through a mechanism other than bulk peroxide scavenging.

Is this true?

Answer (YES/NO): YES